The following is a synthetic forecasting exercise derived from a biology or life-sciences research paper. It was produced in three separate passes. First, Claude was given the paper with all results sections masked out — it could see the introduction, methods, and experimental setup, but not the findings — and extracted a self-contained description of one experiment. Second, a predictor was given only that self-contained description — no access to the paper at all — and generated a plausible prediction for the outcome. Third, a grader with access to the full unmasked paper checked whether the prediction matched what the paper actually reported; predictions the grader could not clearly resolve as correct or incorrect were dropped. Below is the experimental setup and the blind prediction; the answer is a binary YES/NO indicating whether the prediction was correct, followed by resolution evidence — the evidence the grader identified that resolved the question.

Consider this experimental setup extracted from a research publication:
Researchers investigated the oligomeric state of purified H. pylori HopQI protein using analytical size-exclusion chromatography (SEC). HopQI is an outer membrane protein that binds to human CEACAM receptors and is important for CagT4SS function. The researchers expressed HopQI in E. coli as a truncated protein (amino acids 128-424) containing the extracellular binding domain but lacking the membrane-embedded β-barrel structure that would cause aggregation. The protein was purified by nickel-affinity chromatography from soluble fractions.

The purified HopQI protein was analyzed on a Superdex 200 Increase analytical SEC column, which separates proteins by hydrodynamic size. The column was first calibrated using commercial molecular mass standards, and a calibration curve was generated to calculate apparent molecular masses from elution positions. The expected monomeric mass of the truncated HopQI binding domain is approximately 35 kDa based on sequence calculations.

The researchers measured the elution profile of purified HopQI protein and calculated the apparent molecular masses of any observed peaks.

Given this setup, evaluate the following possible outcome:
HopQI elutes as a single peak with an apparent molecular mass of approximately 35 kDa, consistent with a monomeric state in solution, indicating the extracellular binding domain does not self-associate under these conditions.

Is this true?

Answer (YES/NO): NO